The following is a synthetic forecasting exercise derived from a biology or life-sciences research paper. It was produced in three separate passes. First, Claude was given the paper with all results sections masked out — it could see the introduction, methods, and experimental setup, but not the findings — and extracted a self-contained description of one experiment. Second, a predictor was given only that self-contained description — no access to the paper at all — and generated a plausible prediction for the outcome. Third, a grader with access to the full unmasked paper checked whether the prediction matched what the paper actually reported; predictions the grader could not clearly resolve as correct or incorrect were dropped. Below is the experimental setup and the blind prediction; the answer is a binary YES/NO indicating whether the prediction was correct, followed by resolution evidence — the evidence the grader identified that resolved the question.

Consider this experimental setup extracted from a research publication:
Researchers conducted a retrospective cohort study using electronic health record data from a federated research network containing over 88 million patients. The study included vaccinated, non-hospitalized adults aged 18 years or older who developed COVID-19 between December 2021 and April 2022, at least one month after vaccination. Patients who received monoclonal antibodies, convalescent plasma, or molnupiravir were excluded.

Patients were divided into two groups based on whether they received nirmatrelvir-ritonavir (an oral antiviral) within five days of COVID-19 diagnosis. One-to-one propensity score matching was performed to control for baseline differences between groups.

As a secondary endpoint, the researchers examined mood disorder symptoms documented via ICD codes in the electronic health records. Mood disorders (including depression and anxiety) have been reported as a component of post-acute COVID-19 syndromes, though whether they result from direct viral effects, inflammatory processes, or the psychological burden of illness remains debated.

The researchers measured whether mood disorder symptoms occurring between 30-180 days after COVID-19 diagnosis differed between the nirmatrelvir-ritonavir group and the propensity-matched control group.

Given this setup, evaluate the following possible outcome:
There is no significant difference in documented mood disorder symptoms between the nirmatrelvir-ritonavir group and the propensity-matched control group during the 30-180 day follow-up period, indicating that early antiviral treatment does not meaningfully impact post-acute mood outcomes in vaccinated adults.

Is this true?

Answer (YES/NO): NO